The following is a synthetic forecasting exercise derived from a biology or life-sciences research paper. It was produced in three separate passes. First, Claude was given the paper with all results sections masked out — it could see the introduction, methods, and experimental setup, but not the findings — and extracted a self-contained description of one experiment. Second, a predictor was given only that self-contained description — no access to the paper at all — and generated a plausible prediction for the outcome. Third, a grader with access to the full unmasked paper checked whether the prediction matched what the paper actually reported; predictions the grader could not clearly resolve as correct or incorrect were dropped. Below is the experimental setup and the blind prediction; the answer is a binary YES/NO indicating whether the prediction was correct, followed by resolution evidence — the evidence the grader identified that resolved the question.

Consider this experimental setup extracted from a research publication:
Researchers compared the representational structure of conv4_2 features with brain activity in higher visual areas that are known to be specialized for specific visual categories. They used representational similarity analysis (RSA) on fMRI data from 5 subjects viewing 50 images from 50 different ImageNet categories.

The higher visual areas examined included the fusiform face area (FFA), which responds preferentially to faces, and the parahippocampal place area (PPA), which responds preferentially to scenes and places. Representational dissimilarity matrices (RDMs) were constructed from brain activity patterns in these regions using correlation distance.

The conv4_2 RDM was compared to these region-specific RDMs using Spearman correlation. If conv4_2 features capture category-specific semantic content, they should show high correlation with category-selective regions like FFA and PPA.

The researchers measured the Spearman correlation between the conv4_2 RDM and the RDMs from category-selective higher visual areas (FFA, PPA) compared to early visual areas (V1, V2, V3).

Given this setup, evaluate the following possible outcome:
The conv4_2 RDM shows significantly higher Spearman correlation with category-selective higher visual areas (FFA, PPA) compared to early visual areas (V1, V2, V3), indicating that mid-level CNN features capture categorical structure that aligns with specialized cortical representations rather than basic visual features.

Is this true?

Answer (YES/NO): NO